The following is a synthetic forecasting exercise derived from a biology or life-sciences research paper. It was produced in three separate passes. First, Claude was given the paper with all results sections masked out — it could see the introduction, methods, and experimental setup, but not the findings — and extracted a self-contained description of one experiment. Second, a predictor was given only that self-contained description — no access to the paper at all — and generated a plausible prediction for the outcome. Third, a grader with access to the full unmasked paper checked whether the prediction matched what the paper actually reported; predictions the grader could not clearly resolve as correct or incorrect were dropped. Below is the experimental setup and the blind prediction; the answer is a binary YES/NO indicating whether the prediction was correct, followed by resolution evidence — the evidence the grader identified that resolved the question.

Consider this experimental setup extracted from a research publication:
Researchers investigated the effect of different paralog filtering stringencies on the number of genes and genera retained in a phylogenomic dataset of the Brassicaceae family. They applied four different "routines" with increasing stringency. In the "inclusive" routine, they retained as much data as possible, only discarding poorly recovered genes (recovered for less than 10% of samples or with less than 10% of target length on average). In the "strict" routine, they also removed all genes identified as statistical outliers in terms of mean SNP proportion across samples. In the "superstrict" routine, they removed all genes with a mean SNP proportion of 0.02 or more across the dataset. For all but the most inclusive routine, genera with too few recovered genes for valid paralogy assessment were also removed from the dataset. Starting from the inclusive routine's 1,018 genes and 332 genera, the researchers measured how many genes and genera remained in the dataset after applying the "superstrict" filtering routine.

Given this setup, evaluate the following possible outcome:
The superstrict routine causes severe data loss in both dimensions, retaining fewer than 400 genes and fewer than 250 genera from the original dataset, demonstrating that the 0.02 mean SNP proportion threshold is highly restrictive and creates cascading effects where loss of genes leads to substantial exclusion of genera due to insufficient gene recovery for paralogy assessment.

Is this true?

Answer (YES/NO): NO